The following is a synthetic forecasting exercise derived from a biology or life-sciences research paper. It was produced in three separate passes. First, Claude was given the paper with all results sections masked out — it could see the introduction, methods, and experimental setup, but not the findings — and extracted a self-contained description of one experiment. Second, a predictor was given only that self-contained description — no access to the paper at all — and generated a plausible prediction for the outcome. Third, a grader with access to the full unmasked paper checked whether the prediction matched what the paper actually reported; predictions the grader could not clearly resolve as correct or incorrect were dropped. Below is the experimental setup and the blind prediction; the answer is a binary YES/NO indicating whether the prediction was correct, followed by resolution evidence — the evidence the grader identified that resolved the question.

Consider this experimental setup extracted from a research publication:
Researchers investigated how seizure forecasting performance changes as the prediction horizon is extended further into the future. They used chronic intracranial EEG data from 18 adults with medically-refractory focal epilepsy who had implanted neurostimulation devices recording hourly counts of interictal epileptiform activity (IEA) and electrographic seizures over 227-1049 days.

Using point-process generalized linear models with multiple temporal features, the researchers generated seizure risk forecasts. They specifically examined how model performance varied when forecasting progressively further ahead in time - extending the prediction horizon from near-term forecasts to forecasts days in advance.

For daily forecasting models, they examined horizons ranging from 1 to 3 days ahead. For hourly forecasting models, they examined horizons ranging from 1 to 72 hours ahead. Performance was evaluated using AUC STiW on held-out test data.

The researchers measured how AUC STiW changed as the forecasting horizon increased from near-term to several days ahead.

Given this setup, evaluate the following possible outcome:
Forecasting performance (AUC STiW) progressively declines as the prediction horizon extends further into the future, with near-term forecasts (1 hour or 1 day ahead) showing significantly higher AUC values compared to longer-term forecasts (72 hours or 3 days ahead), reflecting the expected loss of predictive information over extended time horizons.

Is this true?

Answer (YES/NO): NO